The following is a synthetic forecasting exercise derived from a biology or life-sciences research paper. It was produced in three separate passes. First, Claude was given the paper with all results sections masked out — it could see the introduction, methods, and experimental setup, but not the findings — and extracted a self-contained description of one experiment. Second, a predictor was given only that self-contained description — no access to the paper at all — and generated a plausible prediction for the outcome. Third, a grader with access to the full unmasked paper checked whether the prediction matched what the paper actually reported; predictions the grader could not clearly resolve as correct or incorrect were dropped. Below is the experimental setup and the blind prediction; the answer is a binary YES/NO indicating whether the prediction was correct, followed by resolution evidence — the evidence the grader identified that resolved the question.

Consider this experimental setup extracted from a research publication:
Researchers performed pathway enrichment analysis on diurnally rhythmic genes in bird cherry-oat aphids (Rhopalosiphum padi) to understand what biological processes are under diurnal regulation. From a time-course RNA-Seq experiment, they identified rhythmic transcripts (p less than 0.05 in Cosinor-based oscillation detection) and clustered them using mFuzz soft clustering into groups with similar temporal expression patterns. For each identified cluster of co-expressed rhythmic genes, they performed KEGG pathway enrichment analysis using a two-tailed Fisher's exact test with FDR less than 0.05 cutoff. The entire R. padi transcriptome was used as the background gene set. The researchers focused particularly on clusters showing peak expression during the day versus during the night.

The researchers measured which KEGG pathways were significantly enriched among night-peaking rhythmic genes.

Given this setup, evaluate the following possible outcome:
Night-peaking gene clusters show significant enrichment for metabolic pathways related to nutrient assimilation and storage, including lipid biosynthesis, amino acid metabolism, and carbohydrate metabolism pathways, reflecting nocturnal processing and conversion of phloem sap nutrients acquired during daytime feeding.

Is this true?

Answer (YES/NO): NO